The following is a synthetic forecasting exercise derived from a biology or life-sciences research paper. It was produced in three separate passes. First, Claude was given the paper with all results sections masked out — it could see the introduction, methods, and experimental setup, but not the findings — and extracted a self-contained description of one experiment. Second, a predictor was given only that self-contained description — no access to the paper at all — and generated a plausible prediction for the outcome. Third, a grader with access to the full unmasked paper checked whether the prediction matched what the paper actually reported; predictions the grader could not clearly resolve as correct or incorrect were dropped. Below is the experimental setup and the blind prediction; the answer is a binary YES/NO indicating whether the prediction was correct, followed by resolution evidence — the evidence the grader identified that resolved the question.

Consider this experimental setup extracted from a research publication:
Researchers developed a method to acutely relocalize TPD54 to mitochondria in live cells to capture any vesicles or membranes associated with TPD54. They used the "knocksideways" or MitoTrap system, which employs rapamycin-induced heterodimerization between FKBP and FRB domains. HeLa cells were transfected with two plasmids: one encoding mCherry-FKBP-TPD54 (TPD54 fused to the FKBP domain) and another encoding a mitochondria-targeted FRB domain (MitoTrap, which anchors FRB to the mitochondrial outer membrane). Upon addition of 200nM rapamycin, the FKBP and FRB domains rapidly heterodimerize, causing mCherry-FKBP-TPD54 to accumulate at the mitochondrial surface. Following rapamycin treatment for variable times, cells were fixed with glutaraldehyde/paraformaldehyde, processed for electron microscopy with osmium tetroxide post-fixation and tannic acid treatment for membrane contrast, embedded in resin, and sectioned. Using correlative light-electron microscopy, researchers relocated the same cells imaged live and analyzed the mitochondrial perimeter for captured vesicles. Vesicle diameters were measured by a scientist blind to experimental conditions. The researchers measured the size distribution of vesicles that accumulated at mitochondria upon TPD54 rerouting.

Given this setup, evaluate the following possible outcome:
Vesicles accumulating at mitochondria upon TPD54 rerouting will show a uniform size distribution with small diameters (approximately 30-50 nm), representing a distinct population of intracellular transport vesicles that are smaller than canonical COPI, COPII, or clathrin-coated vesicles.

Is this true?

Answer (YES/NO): YES